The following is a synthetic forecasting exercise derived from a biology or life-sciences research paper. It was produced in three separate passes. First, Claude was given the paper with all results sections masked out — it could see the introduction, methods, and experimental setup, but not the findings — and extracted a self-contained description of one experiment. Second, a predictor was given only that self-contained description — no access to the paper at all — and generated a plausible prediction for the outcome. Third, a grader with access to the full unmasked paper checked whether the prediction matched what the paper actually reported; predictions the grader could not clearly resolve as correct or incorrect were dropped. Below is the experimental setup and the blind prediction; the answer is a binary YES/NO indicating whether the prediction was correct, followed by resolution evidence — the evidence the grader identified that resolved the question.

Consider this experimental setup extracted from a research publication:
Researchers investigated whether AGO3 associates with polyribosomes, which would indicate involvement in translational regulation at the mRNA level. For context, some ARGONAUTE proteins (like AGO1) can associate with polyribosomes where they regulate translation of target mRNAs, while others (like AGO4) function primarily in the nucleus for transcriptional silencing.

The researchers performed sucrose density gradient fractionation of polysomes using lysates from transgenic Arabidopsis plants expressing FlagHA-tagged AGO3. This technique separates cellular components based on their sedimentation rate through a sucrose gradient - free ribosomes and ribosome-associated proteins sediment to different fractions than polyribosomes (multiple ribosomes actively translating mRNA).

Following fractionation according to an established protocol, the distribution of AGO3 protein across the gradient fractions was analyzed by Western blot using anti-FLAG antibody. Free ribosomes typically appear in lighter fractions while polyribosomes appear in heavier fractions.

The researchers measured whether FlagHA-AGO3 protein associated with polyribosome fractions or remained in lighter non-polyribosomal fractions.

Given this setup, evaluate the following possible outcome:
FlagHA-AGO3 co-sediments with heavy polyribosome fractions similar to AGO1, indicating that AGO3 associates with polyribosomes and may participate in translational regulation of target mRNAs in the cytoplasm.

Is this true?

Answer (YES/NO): YES